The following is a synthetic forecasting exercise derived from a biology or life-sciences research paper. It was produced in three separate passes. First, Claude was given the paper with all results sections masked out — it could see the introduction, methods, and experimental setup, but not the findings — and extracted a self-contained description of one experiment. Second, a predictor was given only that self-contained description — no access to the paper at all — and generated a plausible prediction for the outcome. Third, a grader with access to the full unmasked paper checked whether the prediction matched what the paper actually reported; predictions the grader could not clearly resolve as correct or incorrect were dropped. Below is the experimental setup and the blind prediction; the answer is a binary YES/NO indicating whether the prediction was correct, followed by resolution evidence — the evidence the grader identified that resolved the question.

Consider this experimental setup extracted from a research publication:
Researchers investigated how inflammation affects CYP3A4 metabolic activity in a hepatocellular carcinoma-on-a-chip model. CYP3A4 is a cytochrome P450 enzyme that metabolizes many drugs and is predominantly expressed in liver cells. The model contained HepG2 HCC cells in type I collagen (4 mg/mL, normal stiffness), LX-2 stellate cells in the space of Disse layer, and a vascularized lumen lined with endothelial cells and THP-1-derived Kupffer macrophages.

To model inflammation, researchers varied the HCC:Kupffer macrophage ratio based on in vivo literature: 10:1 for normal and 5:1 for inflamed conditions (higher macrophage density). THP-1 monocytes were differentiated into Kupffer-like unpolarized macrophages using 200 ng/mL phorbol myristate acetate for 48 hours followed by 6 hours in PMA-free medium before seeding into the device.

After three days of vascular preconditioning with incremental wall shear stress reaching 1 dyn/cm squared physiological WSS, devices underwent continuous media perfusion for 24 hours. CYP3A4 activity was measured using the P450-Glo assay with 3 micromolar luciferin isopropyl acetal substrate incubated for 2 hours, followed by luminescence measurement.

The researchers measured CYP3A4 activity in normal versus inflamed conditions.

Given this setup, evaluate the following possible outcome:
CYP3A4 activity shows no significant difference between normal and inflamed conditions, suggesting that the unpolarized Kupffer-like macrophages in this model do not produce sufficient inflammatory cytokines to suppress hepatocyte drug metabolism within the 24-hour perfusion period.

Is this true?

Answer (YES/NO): NO